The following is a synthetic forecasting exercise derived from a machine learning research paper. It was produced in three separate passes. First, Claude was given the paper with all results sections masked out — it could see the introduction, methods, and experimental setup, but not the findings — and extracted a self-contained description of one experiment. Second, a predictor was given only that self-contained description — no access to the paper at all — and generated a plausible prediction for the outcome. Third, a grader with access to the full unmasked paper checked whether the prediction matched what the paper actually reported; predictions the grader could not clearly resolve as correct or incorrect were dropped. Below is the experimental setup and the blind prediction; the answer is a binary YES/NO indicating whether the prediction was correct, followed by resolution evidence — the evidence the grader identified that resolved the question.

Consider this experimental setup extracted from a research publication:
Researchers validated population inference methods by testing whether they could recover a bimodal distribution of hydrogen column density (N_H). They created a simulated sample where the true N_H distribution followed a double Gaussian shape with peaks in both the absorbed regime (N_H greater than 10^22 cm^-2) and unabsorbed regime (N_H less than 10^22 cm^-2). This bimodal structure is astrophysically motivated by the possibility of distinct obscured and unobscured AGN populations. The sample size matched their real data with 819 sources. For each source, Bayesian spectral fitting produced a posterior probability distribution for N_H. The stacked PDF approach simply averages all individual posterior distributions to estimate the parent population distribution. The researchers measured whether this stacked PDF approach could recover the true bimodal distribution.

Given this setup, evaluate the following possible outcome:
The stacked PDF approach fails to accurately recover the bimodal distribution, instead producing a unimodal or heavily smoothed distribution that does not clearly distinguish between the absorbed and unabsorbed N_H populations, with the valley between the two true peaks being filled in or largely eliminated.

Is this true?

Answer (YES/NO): YES